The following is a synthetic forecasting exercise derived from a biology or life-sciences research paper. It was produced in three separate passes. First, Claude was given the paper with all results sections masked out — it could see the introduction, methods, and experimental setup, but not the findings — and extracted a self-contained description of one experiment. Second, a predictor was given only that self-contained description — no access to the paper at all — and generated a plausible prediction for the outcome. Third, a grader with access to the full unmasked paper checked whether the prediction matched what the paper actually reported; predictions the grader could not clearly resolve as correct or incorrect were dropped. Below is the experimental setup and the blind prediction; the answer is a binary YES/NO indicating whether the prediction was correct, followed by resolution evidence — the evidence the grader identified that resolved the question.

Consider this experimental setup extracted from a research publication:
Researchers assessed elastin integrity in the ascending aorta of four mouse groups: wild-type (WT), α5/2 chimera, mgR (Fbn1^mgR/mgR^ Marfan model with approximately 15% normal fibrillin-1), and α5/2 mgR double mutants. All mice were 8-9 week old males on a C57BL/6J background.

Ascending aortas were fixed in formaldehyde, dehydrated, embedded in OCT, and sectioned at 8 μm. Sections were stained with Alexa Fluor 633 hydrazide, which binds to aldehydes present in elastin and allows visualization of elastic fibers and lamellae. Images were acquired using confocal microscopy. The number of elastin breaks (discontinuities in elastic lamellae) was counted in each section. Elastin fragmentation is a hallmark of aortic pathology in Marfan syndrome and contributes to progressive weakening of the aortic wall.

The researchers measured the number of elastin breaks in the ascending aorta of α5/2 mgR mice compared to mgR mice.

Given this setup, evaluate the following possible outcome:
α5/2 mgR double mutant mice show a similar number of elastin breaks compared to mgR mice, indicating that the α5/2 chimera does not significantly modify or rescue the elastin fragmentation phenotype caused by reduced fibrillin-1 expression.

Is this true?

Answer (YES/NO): NO